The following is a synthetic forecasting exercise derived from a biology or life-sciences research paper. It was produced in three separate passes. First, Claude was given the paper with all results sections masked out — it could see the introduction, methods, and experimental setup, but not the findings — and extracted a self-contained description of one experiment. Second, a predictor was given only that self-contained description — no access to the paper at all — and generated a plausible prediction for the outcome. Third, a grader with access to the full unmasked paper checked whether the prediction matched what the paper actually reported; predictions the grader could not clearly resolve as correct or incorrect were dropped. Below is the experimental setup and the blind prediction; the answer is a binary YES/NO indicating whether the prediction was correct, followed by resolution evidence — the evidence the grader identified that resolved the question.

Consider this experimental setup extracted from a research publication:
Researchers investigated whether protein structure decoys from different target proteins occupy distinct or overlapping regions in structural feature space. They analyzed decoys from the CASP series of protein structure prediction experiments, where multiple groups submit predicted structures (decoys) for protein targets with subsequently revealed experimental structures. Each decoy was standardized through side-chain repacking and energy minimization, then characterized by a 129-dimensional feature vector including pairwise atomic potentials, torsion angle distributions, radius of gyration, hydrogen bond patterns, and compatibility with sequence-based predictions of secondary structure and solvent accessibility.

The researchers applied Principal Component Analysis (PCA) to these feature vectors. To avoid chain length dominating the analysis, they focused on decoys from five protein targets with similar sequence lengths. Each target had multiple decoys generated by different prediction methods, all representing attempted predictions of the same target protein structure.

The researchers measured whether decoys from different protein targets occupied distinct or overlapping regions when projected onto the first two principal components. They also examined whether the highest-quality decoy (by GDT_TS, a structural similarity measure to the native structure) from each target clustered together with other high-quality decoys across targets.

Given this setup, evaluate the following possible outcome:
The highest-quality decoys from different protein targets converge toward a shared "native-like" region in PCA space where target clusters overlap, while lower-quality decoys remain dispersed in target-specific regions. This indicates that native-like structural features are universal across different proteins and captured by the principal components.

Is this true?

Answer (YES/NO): NO